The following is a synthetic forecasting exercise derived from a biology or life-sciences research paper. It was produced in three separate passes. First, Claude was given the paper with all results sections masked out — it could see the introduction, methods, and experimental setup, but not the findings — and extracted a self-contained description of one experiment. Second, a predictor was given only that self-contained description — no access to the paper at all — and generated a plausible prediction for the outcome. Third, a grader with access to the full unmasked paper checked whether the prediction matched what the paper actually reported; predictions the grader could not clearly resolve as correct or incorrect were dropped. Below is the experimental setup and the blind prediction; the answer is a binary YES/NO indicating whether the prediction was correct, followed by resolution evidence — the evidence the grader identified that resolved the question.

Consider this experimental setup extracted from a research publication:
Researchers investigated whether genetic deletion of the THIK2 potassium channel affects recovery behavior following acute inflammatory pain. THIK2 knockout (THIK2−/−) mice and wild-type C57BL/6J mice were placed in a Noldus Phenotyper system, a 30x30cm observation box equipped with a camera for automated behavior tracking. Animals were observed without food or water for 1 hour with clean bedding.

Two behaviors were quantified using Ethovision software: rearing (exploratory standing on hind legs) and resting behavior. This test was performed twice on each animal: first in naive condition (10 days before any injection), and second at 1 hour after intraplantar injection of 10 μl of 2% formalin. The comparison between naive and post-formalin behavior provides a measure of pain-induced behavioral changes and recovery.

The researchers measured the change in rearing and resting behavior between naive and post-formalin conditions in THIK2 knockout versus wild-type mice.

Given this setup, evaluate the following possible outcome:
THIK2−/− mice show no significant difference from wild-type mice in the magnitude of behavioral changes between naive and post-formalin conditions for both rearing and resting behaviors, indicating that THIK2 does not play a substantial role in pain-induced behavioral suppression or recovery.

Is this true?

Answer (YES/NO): NO